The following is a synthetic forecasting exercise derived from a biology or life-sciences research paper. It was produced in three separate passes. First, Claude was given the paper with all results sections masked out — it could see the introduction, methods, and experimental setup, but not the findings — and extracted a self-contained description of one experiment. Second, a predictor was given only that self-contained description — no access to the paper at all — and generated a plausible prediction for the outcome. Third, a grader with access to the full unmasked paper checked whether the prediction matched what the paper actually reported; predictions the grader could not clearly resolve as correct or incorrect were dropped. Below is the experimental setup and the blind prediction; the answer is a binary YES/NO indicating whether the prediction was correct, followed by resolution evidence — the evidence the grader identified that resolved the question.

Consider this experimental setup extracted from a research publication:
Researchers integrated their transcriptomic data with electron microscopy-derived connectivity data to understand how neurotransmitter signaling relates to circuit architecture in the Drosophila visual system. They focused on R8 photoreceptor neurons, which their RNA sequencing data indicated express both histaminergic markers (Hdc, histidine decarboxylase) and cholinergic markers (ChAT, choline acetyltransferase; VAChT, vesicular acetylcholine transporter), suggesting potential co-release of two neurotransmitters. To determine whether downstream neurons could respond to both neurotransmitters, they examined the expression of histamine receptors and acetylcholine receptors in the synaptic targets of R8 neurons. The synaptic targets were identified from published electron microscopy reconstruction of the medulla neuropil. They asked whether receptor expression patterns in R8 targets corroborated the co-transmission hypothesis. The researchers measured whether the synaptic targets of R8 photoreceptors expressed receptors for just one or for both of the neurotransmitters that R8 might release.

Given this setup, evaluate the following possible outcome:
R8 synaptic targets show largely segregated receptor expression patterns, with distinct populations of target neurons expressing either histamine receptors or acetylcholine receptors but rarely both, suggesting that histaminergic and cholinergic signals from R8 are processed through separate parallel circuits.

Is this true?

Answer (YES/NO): NO